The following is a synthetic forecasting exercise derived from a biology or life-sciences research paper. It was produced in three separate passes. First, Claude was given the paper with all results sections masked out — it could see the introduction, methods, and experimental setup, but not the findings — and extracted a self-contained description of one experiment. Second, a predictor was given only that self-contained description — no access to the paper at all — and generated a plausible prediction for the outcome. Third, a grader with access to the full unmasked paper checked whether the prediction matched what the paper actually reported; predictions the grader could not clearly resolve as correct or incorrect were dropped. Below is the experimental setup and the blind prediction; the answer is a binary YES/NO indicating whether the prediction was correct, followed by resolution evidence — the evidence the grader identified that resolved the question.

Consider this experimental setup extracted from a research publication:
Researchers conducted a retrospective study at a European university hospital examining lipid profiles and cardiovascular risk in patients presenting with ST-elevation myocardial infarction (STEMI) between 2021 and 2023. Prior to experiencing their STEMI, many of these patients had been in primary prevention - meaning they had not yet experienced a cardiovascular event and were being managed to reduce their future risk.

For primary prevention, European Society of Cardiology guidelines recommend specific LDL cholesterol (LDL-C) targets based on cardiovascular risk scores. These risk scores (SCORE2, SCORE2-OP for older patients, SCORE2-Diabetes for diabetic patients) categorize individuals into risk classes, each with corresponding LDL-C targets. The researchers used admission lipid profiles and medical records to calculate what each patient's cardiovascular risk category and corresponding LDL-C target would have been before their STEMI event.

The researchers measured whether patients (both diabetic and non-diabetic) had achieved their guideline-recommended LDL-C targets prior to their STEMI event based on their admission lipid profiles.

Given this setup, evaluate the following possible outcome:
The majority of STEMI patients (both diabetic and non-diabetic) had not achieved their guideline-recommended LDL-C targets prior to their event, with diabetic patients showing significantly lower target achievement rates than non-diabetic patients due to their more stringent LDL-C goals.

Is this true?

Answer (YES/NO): NO